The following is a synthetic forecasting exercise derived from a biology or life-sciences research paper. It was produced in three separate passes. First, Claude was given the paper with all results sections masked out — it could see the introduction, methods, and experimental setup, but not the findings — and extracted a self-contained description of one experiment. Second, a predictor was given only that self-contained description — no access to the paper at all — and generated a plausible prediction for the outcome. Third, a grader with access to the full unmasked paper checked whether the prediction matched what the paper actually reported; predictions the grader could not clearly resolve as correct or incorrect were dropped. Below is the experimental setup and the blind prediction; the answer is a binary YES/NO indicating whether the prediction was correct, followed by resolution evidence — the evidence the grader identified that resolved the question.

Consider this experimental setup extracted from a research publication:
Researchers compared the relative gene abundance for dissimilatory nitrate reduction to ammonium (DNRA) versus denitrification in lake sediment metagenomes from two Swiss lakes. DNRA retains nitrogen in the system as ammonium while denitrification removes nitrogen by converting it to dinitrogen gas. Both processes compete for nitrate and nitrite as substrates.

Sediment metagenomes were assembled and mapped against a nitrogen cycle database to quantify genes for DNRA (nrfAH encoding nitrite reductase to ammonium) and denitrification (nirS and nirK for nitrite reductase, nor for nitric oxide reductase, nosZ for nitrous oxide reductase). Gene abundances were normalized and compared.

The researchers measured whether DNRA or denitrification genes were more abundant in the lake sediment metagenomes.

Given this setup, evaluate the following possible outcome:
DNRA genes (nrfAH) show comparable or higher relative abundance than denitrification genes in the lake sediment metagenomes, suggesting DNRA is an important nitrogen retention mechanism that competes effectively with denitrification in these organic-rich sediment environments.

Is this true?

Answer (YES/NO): YES